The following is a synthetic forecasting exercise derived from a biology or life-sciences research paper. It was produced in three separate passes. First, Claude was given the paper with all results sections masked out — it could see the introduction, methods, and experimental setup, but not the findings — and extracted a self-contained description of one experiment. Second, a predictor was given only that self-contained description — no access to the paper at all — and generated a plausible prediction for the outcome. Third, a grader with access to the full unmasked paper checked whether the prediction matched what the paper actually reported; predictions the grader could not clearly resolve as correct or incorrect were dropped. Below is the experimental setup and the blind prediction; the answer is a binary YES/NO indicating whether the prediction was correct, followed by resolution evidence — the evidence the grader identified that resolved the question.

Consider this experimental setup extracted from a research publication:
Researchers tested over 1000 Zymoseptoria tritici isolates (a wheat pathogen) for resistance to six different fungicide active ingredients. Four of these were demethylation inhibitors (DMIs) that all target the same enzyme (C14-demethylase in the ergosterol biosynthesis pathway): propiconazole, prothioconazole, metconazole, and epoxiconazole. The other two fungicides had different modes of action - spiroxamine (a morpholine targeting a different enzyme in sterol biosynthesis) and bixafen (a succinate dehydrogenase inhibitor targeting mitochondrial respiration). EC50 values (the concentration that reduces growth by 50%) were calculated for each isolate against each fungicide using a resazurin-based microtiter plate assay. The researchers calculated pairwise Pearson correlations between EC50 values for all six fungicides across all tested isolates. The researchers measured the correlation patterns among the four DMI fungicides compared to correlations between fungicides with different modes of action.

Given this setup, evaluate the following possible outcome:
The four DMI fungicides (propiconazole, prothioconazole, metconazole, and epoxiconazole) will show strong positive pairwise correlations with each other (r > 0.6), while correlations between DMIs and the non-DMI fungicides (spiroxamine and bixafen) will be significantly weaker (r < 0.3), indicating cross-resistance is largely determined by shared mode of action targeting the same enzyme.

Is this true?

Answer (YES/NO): NO